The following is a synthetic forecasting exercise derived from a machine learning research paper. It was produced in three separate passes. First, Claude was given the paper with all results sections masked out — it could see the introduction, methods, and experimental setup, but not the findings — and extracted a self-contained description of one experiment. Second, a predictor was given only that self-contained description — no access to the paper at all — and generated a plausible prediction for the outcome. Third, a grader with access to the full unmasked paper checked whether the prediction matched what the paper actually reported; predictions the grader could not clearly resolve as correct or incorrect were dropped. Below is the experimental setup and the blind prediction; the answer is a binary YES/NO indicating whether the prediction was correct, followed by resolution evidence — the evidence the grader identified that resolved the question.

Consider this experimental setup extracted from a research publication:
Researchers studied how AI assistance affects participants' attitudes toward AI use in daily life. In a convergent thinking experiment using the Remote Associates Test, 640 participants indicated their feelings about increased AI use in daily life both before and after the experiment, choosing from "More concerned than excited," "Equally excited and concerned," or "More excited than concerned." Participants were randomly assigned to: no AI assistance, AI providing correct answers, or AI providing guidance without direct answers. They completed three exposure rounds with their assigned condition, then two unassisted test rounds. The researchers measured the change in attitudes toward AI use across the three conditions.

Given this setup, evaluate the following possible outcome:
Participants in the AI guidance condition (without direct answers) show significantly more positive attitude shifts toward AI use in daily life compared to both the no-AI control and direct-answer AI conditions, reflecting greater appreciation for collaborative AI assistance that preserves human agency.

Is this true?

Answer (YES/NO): NO